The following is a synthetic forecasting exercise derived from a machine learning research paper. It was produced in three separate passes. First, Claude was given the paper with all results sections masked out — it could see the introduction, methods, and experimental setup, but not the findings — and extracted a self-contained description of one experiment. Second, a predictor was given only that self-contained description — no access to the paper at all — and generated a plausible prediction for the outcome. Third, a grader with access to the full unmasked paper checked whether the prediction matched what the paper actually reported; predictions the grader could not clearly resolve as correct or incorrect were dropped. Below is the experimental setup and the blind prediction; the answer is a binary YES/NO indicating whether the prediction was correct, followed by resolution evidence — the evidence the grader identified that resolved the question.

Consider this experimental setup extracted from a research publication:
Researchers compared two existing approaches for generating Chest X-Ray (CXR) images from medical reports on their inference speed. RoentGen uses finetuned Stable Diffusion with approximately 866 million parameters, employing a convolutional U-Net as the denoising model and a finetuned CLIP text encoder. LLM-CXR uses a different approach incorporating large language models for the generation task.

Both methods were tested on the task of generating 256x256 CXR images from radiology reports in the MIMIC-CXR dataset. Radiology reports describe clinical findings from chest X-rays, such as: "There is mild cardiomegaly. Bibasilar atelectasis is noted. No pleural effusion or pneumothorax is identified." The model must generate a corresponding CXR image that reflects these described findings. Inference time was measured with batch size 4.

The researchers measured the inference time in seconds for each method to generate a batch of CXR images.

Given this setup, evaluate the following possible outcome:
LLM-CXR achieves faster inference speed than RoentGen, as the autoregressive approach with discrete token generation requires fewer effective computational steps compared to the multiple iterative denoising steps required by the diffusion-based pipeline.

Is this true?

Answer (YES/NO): NO